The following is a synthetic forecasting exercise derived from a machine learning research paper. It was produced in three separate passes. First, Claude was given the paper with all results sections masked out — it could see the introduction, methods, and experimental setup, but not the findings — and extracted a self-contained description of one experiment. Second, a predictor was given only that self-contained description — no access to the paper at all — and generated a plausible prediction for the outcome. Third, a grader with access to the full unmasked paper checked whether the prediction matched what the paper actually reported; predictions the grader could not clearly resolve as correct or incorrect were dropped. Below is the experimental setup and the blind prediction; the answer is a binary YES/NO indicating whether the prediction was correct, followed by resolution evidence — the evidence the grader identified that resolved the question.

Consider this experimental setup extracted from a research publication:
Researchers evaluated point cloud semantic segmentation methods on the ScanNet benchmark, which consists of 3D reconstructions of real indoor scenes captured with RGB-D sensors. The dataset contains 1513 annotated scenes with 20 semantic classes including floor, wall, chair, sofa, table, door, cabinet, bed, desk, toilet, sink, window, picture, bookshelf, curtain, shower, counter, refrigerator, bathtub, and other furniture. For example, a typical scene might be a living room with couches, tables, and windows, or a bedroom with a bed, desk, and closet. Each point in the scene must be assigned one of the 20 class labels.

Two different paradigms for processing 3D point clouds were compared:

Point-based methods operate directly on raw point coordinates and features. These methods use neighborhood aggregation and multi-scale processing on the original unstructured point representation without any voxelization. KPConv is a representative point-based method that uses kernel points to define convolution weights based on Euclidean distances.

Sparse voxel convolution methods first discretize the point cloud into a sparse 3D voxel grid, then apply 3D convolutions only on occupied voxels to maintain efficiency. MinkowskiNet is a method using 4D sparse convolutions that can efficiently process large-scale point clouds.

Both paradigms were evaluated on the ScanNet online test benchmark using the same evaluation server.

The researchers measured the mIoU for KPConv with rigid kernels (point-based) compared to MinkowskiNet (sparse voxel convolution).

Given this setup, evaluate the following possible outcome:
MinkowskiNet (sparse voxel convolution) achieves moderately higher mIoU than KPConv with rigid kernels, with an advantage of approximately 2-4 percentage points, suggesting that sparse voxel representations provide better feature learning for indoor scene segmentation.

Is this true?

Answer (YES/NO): NO